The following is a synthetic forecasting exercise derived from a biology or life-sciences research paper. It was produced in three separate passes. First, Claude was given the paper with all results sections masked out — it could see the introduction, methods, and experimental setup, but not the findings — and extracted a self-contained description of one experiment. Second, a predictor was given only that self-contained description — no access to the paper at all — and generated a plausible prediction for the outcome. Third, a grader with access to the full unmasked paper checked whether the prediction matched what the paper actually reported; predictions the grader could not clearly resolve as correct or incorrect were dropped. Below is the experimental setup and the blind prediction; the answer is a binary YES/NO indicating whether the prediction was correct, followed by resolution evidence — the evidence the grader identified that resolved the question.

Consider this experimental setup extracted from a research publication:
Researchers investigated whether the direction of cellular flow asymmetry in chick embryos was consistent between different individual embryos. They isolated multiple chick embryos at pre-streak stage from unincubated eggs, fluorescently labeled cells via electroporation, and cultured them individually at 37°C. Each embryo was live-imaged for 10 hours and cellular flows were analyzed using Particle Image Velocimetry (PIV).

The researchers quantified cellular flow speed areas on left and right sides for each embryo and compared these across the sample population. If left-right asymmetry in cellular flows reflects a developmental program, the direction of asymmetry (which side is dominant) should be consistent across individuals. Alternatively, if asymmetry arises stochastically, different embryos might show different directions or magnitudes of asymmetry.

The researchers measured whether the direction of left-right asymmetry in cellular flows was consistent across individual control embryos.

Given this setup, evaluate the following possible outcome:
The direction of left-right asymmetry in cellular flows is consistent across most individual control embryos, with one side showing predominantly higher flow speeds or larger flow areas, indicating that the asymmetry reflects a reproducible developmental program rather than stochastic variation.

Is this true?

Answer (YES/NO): YES